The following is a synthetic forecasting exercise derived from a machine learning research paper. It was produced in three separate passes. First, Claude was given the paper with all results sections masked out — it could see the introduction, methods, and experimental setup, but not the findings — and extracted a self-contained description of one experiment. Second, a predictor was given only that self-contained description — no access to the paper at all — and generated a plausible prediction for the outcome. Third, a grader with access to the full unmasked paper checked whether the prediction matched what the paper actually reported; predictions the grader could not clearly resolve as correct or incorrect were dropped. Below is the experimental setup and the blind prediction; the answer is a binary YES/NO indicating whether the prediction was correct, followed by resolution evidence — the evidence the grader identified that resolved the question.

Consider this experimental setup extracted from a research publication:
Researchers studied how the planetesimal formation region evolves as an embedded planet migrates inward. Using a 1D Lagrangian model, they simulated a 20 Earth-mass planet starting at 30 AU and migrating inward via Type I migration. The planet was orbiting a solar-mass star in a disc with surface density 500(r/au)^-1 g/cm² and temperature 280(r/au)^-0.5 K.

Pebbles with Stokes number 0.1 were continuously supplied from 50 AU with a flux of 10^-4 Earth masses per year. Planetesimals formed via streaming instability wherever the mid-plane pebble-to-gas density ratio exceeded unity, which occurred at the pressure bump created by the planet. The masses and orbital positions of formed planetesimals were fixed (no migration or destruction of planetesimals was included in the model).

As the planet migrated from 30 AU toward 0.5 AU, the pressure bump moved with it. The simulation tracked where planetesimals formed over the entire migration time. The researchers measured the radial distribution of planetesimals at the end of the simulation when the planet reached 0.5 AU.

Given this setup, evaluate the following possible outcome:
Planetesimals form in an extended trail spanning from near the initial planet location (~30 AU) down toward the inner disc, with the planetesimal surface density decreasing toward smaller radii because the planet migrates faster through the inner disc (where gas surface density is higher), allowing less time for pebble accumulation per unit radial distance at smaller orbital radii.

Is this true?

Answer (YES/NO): NO